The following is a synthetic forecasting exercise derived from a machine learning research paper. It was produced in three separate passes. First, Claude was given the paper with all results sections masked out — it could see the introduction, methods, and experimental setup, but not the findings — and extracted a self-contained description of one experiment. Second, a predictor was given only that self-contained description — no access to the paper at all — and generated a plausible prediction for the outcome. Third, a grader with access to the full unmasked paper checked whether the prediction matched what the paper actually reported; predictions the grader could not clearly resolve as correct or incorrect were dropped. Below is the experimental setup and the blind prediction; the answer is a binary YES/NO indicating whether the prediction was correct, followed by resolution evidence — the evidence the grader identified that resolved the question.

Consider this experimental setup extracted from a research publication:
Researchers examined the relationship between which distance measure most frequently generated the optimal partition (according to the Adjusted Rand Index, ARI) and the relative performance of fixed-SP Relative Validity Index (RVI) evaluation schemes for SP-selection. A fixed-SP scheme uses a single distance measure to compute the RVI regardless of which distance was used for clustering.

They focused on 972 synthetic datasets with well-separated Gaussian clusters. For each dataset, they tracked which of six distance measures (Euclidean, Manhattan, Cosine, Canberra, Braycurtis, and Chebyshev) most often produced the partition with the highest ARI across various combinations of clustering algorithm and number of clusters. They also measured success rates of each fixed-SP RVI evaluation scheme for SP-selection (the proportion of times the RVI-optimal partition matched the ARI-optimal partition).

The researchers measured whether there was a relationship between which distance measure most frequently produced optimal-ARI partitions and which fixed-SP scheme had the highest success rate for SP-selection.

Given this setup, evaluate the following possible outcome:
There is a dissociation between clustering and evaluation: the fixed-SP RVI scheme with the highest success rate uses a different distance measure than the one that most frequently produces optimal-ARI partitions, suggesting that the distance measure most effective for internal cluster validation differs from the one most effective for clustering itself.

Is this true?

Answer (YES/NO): NO